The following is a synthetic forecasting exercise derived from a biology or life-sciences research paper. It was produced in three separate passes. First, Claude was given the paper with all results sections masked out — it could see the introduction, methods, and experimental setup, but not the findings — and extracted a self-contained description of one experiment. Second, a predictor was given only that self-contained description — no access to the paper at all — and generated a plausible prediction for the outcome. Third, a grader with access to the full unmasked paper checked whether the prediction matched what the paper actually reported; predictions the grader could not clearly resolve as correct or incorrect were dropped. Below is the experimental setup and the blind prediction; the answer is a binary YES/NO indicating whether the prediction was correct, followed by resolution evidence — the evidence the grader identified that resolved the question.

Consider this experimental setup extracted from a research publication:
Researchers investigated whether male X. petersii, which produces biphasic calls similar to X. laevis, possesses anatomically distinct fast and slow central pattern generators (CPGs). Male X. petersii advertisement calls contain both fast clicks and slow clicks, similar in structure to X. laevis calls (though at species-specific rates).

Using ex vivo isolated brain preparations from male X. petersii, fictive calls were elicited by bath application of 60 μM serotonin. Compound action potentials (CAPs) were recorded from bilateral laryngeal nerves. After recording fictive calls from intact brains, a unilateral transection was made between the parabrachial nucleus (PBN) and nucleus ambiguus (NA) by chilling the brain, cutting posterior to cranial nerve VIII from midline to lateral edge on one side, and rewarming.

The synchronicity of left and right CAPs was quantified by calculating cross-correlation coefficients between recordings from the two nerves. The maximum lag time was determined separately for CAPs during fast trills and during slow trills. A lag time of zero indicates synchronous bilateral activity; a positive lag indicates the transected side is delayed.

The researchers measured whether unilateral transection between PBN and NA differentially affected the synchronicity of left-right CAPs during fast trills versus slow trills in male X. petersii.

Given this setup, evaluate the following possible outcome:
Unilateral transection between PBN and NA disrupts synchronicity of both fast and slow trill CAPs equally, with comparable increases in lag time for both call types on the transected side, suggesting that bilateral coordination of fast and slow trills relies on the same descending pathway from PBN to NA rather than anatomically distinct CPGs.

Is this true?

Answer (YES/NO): NO